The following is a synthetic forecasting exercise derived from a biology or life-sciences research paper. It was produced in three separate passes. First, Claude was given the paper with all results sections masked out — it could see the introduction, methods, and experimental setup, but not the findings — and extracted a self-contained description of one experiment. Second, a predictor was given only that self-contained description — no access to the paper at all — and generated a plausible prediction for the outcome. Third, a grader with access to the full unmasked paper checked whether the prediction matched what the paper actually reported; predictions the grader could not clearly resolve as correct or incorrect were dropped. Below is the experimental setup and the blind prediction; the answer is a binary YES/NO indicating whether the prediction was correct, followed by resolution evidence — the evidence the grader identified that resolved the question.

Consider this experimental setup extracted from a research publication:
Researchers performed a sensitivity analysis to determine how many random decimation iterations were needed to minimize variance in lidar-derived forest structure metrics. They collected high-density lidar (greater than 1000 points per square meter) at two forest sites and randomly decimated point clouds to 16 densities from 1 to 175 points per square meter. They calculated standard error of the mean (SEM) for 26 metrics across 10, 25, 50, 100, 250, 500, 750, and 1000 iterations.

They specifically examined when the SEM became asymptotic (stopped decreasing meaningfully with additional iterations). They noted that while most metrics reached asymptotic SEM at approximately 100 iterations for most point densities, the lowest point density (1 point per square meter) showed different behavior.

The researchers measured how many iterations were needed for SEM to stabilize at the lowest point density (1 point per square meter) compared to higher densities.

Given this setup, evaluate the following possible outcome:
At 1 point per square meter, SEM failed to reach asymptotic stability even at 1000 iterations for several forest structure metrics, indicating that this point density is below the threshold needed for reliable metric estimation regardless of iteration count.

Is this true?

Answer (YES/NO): NO